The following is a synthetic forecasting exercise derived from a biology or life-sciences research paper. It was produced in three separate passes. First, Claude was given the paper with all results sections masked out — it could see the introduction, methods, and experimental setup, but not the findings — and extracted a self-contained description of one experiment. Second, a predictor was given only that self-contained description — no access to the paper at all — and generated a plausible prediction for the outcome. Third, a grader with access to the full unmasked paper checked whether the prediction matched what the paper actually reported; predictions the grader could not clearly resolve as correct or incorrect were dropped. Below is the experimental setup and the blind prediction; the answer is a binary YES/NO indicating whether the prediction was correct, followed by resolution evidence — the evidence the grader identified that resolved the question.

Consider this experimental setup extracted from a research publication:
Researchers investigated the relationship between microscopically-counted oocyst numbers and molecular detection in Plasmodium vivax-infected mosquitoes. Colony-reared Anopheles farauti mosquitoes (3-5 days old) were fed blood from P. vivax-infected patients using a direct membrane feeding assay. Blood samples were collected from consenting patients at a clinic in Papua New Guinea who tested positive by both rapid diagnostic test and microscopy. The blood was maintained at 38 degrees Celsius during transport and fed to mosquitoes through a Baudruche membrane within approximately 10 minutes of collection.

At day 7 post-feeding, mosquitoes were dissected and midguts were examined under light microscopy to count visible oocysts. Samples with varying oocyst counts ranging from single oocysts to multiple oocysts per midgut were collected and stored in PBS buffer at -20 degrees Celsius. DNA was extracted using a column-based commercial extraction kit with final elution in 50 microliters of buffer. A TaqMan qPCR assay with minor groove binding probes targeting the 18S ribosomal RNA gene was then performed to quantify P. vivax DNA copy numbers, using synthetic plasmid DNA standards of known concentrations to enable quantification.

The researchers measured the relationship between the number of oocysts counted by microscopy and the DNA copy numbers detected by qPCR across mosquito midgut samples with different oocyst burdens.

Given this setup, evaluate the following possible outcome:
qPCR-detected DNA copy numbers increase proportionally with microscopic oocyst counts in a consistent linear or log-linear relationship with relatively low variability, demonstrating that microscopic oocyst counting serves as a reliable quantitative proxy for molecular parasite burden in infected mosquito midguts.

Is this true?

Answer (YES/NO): NO